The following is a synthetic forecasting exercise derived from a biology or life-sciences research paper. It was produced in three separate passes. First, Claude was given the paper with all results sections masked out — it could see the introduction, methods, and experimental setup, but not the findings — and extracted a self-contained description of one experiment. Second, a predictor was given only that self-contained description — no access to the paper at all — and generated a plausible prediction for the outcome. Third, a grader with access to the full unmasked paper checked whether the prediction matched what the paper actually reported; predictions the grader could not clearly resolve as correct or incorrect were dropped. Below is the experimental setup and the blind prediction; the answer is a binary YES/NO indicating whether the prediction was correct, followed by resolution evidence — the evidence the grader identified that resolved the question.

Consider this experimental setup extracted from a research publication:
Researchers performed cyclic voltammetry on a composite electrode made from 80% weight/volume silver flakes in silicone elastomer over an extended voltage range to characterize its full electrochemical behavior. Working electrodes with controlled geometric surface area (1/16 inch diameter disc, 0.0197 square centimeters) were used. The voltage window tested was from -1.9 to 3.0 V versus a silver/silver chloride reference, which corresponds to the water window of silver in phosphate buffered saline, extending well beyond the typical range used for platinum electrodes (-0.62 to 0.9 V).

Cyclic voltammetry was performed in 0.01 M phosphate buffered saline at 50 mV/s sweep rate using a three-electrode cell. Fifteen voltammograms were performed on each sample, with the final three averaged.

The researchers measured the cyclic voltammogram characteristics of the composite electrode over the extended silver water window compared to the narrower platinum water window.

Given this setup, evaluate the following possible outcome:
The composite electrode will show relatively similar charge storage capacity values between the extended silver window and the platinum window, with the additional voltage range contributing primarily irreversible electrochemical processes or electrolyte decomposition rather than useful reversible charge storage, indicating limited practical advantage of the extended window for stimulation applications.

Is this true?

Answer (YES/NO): NO